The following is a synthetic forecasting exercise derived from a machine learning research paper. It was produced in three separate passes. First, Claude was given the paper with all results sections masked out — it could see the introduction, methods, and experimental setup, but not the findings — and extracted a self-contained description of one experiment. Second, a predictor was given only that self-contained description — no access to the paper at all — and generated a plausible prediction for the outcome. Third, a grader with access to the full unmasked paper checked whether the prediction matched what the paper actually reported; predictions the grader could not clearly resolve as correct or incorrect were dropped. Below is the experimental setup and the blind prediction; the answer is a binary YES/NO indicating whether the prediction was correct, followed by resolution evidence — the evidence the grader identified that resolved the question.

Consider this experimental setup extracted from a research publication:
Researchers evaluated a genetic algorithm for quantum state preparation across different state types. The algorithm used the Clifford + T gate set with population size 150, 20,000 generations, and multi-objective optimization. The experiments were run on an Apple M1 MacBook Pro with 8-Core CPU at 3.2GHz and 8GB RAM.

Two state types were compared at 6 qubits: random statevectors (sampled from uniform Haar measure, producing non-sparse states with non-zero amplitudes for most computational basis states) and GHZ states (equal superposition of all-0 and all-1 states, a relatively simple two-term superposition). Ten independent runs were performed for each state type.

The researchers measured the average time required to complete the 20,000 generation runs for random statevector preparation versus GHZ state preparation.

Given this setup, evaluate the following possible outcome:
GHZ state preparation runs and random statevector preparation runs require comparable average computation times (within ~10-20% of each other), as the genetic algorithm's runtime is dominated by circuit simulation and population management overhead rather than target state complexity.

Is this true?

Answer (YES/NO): NO